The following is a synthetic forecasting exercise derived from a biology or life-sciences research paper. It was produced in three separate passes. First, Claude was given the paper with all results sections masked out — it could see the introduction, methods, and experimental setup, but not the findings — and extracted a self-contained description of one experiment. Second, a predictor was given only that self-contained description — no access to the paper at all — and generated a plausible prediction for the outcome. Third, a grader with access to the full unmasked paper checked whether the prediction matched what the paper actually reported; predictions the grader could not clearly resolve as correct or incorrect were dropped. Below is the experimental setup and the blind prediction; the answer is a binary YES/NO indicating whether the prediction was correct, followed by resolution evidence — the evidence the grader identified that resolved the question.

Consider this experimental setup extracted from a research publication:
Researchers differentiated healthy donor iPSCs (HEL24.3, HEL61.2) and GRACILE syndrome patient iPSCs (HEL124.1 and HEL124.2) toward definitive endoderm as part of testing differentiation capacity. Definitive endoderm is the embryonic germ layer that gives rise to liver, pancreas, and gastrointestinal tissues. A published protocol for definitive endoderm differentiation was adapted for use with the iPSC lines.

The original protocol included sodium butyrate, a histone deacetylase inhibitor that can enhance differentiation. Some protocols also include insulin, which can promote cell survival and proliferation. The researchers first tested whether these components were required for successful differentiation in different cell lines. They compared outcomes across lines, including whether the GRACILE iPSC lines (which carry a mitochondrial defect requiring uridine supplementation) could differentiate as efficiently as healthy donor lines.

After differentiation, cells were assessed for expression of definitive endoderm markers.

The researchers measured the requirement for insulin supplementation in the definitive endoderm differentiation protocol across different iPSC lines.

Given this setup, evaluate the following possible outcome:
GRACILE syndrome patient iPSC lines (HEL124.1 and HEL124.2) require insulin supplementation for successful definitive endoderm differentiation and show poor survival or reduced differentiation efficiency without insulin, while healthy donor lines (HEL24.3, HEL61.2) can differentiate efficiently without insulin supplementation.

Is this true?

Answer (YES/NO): NO